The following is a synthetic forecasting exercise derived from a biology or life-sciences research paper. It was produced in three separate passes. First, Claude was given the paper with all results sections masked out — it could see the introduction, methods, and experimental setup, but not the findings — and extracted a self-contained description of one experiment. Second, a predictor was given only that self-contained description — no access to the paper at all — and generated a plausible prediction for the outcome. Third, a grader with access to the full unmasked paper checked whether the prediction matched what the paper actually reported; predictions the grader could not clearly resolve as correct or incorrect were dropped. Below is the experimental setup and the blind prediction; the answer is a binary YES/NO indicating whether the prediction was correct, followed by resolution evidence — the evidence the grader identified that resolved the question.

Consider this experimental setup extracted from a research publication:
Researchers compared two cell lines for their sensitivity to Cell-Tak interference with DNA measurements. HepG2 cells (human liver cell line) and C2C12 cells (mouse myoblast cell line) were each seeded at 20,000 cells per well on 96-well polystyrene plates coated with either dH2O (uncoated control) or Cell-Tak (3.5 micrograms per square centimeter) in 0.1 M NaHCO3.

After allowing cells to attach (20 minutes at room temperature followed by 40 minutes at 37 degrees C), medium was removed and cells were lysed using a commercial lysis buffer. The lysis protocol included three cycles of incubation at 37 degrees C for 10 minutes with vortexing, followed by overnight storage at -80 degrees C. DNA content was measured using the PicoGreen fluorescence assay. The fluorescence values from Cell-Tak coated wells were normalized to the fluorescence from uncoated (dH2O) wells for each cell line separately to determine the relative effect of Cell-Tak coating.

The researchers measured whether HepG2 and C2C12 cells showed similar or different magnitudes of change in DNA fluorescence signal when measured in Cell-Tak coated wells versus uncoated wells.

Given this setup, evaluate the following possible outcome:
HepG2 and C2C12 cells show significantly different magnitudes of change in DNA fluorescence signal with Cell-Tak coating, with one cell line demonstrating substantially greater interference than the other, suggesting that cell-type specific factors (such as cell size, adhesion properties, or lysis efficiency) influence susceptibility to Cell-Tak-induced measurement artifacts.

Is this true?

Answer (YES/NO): YES